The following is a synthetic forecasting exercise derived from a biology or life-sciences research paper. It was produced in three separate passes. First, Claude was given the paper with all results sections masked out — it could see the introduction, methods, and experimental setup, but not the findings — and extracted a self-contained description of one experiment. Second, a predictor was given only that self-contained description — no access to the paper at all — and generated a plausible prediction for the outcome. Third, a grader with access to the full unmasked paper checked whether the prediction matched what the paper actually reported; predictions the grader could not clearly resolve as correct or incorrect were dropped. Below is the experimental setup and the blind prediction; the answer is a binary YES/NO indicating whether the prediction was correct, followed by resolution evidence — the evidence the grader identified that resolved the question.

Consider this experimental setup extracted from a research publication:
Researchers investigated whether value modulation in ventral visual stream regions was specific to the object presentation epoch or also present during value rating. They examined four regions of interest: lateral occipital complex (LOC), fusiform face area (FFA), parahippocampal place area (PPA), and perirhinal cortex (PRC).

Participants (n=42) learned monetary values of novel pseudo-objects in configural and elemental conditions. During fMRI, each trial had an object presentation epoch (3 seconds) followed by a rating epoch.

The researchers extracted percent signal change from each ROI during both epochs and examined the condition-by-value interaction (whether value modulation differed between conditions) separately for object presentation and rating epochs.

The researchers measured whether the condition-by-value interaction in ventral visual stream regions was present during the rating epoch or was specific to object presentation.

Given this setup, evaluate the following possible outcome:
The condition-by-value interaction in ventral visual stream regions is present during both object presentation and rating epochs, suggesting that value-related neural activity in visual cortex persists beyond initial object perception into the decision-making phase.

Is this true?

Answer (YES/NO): NO